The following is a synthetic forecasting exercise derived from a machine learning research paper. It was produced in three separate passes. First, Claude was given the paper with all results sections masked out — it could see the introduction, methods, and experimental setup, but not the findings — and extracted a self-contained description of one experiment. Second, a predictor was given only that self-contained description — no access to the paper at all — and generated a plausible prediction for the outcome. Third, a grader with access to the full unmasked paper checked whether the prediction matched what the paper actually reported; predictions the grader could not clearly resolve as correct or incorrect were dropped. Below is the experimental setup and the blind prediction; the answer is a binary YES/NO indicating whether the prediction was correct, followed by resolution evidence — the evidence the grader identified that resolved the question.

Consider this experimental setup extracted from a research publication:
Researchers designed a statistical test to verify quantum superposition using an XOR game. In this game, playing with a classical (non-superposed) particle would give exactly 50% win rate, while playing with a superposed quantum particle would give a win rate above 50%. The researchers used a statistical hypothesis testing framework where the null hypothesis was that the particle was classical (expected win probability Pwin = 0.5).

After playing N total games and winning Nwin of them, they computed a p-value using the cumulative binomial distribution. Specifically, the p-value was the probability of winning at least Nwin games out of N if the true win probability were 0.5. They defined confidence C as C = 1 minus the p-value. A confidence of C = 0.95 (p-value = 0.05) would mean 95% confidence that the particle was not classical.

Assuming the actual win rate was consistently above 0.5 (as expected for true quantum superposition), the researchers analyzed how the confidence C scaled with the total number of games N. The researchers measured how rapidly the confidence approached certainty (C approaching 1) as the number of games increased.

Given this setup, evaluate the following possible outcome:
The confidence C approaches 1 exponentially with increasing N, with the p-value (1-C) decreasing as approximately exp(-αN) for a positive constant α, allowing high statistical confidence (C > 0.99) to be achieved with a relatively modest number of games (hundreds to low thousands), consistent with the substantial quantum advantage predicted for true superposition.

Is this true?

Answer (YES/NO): YES